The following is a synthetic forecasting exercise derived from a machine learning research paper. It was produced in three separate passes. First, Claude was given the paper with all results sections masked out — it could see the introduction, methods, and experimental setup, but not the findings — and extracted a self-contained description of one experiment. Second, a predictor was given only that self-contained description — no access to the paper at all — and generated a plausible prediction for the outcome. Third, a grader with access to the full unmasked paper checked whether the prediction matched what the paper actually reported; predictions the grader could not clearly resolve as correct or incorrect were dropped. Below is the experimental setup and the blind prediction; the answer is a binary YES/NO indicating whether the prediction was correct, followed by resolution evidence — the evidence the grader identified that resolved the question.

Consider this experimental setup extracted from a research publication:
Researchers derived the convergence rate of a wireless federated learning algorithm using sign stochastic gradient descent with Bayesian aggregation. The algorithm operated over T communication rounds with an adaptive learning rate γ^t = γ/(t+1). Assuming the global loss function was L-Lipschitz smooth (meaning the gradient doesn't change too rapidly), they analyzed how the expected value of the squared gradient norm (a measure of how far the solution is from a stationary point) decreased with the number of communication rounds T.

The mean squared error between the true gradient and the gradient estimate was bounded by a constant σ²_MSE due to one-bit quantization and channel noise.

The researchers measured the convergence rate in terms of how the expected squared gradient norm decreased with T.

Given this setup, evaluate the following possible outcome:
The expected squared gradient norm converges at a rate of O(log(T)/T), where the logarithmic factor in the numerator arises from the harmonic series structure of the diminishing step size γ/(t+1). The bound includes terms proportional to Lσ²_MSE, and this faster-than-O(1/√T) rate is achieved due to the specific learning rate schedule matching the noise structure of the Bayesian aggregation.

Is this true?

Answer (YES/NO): NO